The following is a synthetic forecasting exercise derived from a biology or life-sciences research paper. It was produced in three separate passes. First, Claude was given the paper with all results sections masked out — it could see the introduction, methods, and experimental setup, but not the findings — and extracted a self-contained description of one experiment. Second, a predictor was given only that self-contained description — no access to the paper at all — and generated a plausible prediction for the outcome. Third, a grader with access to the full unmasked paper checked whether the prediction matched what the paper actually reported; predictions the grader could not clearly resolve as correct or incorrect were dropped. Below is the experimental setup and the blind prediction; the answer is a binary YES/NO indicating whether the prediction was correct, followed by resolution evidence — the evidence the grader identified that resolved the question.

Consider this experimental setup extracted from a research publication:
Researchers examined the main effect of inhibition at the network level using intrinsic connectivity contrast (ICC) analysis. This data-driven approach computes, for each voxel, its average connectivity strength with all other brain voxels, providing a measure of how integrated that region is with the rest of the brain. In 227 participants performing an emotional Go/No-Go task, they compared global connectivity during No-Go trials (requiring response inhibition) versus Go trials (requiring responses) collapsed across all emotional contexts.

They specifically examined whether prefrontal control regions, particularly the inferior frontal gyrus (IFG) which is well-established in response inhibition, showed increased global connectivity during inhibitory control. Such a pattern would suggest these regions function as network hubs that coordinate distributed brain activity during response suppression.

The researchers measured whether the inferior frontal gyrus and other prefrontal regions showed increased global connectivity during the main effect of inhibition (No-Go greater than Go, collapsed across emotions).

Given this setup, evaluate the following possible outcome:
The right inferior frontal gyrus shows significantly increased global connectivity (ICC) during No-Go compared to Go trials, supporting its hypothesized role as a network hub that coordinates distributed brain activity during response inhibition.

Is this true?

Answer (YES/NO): NO